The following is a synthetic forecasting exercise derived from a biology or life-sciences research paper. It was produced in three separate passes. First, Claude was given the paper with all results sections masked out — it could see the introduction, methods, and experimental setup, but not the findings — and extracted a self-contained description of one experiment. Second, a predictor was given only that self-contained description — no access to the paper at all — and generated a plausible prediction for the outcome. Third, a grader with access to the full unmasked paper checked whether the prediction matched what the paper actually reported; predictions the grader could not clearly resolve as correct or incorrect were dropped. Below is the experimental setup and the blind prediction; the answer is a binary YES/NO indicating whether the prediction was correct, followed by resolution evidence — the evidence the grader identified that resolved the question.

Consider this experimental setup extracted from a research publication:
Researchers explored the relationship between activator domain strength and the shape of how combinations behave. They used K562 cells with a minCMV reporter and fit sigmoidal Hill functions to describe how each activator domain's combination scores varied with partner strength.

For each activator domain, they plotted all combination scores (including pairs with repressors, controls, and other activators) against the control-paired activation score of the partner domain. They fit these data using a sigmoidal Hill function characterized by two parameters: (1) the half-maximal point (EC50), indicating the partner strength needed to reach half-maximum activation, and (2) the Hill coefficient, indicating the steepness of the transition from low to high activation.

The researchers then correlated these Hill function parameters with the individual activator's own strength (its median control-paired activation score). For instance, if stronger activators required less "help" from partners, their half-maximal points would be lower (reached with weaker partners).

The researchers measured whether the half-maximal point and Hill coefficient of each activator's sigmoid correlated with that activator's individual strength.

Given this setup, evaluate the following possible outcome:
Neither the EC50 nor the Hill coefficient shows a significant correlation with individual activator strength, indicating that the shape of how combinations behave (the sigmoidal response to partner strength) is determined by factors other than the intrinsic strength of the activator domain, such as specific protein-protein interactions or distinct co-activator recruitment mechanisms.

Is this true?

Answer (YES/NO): NO